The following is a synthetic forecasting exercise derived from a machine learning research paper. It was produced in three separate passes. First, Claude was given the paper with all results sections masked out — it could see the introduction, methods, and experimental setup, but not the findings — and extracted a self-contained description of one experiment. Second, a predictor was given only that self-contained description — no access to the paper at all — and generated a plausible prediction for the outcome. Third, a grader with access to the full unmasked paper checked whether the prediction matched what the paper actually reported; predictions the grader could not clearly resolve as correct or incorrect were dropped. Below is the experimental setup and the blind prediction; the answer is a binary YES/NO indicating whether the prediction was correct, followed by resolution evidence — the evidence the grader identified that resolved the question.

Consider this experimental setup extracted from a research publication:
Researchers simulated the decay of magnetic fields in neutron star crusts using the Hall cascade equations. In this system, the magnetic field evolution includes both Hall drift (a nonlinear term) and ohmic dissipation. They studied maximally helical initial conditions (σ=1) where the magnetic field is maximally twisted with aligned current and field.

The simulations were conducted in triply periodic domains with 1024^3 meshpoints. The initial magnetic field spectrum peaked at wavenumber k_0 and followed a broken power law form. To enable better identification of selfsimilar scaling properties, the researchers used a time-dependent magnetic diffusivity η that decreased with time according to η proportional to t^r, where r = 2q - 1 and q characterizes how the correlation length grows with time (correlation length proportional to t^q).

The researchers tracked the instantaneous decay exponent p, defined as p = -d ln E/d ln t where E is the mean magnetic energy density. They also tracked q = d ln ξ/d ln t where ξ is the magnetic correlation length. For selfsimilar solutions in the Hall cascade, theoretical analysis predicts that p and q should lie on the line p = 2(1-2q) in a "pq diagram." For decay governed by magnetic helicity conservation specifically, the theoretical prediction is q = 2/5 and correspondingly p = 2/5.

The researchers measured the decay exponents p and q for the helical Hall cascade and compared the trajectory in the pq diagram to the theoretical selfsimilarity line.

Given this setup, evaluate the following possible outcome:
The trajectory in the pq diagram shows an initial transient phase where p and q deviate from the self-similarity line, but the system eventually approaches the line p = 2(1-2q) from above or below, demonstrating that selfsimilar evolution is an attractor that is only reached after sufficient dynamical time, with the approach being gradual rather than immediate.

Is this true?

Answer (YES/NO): NO